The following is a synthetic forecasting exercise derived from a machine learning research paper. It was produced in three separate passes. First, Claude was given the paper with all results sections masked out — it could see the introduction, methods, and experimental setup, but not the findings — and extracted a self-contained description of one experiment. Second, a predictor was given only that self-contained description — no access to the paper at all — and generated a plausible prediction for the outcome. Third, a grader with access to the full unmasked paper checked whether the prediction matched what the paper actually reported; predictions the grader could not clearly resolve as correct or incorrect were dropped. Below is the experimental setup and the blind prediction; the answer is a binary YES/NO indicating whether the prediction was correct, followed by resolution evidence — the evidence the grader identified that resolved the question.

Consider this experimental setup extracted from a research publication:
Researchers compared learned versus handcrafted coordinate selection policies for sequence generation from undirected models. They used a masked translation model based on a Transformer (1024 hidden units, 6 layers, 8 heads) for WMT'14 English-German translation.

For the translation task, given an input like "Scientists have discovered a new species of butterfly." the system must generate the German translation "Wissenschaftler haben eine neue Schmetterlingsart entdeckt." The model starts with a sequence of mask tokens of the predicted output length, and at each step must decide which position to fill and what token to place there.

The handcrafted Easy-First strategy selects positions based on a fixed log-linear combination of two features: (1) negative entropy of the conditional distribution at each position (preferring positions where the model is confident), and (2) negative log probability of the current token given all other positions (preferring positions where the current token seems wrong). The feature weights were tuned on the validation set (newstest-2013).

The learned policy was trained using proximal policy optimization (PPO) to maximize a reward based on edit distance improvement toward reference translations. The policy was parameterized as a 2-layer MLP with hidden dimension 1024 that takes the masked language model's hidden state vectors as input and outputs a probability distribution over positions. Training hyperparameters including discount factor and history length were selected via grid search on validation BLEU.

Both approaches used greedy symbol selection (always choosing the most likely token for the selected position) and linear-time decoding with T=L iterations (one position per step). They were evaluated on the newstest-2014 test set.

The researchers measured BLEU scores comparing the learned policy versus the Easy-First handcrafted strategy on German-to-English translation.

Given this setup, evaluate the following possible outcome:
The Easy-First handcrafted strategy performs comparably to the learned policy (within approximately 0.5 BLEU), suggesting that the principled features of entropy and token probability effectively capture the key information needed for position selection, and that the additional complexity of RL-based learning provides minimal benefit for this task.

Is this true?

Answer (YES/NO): NO